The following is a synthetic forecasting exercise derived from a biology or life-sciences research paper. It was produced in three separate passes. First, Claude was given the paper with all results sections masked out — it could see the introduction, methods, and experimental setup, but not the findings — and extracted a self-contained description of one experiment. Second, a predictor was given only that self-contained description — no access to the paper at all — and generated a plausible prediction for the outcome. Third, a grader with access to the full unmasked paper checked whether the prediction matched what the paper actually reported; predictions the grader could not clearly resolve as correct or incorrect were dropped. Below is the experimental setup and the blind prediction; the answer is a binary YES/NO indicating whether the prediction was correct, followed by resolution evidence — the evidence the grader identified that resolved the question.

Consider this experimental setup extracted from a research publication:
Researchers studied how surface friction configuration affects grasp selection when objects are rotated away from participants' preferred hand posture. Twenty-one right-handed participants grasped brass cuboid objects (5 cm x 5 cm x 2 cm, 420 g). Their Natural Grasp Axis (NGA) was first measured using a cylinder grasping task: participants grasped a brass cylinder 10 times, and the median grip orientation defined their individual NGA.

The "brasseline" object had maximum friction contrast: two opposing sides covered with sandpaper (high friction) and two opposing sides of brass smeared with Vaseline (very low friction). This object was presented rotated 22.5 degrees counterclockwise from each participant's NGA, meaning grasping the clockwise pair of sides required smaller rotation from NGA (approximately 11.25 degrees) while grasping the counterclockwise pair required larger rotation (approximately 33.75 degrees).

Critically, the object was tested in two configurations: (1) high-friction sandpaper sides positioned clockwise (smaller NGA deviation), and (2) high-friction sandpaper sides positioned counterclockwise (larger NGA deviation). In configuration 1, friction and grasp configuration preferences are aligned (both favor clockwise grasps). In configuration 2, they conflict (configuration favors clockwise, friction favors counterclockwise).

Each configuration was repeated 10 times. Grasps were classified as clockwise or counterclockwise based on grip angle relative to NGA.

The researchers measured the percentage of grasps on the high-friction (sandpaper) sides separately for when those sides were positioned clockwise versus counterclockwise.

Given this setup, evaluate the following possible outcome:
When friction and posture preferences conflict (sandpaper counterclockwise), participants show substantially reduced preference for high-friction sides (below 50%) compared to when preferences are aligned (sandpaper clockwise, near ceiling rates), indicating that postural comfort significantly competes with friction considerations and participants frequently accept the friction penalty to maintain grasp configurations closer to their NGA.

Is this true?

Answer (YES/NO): NO